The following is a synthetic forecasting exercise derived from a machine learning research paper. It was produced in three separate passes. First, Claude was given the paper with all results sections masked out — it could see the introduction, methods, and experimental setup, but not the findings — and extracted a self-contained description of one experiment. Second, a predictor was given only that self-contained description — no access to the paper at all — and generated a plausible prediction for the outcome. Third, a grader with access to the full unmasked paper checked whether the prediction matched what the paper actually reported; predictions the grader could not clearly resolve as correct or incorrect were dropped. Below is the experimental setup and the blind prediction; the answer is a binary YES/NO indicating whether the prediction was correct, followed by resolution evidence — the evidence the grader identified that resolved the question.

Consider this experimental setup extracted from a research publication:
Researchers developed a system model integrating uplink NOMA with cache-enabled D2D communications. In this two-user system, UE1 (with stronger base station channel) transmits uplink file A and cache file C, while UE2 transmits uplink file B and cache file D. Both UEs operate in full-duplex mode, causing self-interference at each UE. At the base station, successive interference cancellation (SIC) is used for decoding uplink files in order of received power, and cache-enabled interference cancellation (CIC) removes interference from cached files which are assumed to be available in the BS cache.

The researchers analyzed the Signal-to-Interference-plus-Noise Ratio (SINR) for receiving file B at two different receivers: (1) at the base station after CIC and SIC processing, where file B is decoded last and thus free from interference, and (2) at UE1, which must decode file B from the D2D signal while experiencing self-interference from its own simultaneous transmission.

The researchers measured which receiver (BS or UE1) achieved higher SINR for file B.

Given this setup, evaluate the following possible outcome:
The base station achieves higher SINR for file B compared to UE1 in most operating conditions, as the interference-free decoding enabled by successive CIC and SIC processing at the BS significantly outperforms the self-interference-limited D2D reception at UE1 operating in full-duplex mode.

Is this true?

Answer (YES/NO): YES